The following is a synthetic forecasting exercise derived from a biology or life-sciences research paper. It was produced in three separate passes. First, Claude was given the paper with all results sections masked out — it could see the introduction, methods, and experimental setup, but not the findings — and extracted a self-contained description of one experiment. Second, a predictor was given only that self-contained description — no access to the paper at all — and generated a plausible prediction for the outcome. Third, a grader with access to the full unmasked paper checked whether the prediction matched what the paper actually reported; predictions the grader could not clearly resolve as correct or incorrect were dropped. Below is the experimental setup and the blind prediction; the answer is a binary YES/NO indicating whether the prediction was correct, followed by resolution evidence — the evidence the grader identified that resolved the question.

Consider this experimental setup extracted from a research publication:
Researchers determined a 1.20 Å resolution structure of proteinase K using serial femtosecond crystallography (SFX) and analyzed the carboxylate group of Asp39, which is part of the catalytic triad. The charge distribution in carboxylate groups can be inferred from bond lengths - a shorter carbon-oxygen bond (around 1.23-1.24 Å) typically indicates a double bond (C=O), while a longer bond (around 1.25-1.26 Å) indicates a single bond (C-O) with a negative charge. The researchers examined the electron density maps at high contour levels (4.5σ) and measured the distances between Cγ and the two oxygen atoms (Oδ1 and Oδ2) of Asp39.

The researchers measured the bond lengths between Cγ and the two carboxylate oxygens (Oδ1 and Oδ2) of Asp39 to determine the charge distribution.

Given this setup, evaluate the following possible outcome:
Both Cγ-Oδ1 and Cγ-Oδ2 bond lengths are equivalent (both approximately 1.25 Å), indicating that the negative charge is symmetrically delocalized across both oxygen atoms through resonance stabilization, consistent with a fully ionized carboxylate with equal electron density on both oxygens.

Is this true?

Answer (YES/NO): NO